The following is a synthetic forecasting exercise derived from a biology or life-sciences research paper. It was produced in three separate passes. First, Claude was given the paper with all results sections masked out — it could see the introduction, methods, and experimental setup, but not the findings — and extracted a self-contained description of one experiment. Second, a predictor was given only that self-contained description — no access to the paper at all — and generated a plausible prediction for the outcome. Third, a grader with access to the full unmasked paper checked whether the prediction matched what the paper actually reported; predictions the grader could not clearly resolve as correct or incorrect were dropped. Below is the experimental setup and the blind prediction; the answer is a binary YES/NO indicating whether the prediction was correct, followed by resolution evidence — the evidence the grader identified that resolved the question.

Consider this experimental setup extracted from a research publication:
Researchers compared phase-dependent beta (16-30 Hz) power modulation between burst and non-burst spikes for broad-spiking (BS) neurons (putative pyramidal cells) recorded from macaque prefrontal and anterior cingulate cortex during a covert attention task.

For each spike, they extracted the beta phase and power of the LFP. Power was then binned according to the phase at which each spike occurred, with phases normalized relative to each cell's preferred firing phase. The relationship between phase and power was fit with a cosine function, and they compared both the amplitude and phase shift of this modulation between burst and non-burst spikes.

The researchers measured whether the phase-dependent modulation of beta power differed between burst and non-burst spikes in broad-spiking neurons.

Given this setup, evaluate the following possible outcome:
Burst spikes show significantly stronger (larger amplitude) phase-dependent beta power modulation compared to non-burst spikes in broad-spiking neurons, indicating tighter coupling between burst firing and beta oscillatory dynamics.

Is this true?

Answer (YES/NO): NO